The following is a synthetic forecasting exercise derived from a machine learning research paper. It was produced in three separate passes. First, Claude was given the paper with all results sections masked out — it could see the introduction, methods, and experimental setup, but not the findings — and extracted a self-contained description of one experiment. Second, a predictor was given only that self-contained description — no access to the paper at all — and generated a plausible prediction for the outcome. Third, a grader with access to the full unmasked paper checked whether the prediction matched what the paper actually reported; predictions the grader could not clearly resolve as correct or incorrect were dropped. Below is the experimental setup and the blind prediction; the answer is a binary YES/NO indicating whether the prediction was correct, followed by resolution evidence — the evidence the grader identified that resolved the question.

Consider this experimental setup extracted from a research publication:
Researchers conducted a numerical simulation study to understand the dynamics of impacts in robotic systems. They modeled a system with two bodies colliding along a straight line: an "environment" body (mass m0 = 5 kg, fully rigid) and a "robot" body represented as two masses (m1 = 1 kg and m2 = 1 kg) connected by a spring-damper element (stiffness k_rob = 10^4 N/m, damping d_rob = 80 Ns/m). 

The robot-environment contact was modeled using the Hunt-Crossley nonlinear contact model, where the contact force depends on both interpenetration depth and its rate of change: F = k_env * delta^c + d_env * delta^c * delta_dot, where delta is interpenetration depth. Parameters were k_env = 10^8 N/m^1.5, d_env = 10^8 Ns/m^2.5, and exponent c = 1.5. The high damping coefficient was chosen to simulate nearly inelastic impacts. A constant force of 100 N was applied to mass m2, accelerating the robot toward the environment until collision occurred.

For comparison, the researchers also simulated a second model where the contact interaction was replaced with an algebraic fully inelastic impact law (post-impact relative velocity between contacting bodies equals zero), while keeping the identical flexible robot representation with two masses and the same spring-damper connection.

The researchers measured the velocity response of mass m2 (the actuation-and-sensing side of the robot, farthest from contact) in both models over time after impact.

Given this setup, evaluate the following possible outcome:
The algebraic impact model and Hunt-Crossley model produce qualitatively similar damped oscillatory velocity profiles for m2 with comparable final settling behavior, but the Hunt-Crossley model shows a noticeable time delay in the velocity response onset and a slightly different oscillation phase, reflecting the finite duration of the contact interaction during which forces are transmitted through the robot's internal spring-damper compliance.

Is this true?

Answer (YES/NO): NO